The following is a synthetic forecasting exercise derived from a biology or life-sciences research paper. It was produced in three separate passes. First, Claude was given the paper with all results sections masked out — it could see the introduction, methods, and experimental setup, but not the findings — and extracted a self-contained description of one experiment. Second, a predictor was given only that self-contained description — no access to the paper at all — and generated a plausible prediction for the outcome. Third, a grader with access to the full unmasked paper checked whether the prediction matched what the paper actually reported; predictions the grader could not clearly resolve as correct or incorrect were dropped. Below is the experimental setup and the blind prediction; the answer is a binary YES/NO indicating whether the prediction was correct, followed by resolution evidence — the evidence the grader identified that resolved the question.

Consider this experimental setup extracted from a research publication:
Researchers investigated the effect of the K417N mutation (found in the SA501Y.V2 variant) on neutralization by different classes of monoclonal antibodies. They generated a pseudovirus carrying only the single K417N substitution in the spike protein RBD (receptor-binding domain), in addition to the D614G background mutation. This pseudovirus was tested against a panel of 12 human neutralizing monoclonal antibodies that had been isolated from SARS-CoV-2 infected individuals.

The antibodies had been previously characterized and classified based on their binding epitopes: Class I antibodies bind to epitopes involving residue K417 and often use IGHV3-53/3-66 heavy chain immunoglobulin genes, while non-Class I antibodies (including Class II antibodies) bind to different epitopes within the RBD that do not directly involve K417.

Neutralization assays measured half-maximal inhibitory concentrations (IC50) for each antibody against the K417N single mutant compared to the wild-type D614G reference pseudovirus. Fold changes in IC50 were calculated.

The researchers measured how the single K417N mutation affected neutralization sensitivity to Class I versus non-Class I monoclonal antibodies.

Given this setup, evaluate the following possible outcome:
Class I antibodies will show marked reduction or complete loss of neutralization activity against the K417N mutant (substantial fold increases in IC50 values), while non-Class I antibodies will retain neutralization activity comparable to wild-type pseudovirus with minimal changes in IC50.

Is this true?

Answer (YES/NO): NO